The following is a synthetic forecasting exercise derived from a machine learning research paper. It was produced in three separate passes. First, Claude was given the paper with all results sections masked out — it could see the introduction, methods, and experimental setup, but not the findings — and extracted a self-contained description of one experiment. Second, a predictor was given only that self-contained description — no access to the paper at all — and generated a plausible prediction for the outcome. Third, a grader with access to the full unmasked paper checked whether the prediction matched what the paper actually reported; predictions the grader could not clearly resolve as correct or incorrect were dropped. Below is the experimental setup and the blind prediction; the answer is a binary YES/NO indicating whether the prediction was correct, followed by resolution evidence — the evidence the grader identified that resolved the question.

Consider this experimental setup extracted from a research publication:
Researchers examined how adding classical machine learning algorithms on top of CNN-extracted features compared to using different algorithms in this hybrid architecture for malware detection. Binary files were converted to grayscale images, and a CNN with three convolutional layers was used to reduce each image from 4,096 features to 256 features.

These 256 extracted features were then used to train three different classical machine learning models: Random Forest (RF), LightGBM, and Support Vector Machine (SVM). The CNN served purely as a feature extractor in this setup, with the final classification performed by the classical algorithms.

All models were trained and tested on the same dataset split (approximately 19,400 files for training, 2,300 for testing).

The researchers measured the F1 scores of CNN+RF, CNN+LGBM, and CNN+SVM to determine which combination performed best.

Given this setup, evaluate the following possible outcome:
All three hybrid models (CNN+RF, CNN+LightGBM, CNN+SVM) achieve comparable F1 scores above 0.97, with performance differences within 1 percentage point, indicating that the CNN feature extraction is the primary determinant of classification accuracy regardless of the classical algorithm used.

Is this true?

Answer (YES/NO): NO